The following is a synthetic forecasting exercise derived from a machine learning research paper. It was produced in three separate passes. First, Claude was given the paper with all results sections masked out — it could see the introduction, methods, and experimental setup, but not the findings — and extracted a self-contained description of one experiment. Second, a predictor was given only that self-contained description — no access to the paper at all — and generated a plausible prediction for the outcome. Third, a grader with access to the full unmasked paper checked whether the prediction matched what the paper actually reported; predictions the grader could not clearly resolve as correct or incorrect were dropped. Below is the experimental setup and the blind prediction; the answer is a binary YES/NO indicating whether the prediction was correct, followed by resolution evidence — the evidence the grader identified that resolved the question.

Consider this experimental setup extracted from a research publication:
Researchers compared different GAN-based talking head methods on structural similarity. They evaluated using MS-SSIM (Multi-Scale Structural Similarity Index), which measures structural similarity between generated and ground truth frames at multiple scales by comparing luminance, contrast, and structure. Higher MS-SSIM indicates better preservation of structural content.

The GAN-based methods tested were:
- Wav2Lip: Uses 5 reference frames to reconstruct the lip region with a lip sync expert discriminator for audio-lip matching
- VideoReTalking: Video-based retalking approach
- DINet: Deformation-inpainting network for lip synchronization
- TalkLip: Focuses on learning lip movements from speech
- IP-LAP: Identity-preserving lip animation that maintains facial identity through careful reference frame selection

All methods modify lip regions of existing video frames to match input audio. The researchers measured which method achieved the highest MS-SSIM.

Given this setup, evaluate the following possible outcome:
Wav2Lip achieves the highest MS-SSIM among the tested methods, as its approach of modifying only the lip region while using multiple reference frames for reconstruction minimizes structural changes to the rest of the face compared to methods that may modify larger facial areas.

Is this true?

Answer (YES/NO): NO